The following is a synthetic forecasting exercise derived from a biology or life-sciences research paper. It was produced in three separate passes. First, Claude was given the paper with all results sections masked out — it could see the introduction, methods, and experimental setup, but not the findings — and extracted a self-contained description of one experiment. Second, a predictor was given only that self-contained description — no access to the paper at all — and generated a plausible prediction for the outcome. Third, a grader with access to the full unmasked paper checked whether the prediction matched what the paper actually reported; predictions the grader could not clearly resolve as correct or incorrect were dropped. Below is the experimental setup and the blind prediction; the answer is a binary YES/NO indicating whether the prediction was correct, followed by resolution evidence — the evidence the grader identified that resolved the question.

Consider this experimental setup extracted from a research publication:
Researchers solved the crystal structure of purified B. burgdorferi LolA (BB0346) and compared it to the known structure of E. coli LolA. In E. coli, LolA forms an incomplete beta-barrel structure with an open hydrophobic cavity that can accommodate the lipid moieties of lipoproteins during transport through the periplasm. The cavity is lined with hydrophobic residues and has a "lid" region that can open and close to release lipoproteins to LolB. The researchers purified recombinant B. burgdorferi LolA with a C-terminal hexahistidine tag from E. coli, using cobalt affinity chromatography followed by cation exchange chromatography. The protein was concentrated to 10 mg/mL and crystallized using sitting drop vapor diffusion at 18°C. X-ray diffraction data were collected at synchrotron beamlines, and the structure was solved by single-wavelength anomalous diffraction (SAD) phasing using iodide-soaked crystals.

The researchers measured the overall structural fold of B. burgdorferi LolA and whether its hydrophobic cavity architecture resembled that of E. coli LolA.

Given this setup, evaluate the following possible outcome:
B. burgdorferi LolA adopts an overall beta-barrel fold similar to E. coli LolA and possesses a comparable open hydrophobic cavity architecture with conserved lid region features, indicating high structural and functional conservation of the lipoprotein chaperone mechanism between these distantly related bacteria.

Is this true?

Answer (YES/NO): NO